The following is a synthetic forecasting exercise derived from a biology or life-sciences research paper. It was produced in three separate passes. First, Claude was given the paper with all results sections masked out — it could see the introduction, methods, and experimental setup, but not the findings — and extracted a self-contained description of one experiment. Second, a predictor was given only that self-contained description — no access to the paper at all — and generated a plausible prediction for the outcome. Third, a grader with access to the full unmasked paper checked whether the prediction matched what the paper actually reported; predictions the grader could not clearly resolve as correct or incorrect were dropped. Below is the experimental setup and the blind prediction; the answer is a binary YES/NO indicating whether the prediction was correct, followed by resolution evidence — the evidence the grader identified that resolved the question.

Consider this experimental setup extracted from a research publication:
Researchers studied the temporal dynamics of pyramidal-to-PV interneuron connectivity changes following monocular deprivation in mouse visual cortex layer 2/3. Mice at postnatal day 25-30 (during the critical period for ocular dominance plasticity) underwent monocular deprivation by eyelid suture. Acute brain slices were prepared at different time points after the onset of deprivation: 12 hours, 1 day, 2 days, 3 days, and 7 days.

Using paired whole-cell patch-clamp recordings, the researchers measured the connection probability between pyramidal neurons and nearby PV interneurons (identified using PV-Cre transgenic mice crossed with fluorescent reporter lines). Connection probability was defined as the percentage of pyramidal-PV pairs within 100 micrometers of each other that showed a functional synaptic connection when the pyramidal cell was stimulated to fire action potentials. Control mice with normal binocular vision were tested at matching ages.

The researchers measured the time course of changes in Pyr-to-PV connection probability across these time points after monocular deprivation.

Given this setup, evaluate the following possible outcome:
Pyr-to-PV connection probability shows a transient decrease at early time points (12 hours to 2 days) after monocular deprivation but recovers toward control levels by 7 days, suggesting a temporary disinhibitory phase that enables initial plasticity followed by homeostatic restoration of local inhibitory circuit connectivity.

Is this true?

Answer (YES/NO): YES